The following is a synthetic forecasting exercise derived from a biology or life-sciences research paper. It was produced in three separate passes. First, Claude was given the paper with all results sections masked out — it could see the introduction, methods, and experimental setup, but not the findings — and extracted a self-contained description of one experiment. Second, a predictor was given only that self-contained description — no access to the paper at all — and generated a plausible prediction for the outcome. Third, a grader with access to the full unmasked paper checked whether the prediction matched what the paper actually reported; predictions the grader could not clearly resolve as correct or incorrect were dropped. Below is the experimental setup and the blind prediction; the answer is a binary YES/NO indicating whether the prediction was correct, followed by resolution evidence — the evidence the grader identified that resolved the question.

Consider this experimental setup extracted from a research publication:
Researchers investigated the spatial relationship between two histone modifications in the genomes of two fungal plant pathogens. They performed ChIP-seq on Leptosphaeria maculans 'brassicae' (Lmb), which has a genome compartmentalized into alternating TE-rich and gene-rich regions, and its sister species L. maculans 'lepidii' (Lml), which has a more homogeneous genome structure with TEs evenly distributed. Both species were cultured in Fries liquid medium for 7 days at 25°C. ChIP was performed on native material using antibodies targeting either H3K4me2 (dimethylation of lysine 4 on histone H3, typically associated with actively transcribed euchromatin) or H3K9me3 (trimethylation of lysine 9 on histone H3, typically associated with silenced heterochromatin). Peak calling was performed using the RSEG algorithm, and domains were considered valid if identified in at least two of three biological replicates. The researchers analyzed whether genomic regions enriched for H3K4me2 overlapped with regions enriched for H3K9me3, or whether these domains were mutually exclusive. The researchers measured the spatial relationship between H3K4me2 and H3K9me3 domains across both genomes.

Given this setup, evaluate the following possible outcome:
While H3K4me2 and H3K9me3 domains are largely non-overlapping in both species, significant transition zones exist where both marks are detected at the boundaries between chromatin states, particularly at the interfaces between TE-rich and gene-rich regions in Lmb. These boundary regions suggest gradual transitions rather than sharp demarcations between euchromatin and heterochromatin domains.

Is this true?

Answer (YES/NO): NO